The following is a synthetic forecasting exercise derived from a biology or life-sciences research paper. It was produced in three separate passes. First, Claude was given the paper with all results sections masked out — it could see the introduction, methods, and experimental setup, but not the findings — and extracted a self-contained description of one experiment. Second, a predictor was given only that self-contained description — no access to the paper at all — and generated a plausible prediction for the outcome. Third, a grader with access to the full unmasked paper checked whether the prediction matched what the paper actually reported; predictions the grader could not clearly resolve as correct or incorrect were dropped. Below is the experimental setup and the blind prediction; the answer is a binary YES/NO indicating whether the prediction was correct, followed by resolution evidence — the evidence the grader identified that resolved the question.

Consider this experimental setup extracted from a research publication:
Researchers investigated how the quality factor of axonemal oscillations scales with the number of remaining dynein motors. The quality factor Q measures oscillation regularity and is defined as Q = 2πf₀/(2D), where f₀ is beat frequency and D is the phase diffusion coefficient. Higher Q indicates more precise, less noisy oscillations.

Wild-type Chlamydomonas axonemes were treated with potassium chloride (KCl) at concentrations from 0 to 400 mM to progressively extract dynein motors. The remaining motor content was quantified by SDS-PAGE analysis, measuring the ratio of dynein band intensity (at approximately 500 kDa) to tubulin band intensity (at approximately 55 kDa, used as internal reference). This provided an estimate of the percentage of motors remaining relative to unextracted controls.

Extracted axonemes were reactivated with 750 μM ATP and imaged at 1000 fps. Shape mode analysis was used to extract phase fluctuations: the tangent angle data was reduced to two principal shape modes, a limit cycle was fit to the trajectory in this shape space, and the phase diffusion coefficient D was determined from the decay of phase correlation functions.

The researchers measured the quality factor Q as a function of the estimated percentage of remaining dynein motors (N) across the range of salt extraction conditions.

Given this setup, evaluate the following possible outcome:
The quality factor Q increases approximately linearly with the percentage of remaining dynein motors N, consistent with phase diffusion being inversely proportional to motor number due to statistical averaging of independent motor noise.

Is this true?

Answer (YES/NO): YES